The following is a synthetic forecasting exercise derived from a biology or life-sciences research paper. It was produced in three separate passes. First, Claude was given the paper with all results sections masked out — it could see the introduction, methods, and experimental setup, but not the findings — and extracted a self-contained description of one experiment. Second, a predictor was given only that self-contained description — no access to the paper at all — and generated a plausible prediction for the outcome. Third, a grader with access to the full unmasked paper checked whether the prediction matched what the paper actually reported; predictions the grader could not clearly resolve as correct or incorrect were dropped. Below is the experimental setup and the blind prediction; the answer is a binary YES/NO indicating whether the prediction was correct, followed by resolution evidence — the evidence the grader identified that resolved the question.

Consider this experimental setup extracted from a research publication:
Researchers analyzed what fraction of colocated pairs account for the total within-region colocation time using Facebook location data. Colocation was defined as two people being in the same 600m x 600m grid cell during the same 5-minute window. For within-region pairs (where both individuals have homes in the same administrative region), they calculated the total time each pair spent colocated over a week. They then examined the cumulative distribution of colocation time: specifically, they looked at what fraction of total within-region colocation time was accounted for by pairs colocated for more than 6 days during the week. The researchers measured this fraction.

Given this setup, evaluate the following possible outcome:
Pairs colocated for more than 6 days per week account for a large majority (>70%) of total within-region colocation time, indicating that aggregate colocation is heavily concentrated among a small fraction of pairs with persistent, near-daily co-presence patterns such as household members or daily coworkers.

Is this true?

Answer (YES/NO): NO